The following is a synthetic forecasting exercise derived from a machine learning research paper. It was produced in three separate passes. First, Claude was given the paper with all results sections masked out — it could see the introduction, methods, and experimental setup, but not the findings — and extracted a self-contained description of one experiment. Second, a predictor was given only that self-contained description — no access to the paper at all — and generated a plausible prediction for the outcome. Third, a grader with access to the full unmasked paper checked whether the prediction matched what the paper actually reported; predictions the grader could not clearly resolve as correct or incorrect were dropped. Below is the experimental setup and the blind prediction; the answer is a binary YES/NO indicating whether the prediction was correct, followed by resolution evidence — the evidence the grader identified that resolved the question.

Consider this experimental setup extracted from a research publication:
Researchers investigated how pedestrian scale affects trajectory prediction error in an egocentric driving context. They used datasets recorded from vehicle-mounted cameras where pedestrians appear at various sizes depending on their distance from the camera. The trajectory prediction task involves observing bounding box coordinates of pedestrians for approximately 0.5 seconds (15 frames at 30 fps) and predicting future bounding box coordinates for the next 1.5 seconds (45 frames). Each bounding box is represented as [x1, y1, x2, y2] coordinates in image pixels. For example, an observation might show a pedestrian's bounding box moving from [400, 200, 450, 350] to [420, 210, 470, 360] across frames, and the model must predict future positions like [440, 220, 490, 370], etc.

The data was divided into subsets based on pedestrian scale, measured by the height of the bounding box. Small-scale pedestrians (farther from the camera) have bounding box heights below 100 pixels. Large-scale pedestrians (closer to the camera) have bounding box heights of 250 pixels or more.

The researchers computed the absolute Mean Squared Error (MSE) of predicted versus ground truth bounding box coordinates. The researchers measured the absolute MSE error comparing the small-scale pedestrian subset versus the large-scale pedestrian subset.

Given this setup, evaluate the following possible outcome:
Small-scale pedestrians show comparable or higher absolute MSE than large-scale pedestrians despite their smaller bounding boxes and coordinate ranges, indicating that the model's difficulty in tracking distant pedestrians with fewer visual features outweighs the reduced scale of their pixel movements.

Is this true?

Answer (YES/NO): NO